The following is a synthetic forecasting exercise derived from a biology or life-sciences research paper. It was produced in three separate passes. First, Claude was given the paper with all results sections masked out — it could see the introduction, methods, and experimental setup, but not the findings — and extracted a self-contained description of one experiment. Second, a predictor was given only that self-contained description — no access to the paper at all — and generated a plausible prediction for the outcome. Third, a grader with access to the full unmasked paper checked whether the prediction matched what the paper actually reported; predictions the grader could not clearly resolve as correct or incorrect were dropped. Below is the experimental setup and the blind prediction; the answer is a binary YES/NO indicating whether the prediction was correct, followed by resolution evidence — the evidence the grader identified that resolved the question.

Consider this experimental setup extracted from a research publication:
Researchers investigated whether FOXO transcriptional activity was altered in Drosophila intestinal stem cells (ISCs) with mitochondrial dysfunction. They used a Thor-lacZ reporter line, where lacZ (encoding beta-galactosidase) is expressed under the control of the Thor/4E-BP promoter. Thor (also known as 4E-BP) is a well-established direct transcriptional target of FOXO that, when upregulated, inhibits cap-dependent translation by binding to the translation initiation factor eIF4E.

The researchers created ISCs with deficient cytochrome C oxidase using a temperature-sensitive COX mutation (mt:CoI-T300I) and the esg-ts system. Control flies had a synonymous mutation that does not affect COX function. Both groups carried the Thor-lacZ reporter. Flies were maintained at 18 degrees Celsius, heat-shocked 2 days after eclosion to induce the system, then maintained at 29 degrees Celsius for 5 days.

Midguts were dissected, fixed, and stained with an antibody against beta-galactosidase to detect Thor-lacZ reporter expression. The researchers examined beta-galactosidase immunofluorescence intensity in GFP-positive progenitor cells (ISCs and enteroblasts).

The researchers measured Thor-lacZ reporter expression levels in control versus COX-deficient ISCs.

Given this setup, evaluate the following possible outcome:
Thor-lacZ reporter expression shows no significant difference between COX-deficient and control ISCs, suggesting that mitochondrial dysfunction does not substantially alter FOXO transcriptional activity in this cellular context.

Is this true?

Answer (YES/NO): NO